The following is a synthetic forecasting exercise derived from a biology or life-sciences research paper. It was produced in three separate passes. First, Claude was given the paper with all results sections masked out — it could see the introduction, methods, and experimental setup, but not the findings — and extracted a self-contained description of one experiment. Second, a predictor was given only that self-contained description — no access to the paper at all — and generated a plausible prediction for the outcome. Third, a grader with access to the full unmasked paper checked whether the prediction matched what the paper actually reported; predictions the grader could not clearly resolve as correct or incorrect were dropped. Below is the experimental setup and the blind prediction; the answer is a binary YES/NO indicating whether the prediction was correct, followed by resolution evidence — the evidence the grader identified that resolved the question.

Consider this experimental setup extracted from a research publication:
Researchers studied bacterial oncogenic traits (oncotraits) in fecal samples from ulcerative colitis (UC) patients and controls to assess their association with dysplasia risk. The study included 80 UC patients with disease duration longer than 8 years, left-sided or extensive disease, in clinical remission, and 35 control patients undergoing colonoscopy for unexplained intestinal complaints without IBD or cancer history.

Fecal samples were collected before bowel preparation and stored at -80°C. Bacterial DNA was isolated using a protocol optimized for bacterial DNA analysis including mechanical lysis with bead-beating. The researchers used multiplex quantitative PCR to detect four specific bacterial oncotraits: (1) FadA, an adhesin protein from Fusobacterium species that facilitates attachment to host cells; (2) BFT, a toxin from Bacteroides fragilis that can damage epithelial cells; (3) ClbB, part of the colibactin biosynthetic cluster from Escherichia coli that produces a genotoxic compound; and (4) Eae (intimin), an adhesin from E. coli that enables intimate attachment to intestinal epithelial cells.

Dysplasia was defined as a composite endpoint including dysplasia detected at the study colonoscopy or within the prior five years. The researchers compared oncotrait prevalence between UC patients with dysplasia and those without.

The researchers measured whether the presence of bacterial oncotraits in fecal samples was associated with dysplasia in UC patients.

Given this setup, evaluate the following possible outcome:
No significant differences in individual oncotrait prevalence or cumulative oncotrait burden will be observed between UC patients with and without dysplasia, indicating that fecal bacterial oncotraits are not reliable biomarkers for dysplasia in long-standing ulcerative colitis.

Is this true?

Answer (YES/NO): NO